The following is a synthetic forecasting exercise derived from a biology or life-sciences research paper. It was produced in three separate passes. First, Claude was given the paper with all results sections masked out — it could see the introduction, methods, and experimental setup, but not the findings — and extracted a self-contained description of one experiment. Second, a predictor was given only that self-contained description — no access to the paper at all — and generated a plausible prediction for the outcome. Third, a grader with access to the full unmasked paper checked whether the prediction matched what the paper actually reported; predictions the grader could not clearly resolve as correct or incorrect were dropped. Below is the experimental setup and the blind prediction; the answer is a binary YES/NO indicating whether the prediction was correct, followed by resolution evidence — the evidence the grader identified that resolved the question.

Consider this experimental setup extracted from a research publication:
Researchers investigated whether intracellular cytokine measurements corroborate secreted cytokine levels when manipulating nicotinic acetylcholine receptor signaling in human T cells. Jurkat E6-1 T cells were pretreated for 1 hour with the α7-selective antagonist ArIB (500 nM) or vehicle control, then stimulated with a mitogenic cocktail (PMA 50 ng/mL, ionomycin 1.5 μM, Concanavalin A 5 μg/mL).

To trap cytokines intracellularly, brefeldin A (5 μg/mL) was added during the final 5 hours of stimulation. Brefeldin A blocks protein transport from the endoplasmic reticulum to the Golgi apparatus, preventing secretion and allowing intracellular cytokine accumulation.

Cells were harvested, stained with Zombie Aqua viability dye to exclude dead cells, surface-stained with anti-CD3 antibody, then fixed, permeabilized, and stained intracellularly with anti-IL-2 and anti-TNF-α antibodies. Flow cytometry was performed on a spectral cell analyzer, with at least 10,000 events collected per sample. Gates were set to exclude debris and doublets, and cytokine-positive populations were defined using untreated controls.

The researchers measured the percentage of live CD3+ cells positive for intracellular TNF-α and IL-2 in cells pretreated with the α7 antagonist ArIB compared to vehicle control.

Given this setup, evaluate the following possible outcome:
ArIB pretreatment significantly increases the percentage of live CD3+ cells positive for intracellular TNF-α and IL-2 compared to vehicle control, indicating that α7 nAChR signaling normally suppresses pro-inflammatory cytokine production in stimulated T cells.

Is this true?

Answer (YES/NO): NO